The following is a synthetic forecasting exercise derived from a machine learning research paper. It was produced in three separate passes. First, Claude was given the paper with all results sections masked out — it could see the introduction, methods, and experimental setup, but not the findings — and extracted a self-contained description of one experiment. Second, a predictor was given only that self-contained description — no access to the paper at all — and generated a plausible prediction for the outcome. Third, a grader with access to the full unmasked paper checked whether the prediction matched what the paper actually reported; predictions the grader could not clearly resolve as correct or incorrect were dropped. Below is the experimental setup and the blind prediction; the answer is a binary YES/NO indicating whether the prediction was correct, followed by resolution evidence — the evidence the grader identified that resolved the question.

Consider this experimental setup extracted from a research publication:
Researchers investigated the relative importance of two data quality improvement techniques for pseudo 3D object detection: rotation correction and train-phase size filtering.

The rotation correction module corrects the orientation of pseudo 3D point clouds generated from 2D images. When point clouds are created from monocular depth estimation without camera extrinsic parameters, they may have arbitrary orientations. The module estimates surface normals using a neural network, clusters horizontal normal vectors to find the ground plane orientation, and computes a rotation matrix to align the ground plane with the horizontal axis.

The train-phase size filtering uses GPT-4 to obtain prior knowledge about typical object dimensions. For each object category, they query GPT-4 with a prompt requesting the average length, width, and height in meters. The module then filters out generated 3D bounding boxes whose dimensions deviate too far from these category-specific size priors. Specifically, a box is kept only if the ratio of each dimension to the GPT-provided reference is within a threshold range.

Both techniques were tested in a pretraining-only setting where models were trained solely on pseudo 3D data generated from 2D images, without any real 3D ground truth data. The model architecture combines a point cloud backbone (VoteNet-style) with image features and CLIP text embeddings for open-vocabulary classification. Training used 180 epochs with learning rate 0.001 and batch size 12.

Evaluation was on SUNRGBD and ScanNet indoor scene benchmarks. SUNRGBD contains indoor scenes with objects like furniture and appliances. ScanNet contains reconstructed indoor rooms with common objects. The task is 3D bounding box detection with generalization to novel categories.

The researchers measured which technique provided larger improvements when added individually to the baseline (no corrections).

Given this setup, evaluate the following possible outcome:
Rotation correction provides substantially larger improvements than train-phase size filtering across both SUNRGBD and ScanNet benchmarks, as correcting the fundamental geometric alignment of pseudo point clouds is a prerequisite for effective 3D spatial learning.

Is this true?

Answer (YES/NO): NO